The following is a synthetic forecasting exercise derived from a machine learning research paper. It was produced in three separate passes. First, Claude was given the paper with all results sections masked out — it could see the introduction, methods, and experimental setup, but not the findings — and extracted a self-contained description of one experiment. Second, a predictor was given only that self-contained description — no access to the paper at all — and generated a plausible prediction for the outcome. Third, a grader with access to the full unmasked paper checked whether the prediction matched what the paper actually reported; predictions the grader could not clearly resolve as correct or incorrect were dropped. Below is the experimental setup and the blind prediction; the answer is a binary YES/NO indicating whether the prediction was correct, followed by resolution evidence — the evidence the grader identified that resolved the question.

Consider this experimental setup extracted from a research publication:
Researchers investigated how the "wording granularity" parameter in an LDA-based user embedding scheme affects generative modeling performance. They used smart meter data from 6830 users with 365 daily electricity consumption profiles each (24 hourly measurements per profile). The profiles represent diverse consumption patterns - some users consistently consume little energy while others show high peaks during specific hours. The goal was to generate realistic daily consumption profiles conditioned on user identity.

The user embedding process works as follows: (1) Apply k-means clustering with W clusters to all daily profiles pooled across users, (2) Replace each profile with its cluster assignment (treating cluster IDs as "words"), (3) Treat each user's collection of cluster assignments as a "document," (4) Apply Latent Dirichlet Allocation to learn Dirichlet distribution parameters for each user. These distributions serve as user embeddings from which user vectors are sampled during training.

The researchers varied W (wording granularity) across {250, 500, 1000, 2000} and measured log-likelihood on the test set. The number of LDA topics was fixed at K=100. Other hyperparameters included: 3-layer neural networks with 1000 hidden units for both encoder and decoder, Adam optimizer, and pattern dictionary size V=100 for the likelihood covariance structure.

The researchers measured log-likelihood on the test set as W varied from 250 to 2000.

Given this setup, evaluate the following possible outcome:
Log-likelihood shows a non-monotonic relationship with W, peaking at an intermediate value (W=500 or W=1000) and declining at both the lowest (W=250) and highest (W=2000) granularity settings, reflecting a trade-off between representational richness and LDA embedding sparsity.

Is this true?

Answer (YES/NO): NO